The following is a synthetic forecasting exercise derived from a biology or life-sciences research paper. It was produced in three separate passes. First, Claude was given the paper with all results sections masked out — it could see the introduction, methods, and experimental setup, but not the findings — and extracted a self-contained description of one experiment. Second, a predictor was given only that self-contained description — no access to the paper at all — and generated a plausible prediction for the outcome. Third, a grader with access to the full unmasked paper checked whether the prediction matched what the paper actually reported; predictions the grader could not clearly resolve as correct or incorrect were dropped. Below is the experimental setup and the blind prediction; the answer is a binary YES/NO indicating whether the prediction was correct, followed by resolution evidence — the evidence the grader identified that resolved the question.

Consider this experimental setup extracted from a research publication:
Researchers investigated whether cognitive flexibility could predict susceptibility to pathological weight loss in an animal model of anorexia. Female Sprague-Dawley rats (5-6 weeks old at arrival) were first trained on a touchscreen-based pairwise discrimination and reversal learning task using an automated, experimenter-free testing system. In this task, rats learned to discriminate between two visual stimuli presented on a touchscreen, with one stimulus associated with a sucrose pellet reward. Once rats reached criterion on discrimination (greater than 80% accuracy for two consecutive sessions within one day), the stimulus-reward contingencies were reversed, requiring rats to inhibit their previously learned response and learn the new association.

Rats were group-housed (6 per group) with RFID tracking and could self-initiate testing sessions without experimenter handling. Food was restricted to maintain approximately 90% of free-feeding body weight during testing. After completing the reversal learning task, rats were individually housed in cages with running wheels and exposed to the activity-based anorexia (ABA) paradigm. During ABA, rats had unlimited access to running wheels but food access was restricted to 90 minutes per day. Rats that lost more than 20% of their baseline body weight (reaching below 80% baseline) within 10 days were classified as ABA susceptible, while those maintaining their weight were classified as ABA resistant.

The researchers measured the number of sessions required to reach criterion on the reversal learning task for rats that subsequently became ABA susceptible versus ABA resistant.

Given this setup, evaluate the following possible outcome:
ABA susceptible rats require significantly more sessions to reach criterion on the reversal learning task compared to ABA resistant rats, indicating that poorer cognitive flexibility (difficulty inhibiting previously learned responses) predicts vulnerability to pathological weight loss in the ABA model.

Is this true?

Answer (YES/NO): NO